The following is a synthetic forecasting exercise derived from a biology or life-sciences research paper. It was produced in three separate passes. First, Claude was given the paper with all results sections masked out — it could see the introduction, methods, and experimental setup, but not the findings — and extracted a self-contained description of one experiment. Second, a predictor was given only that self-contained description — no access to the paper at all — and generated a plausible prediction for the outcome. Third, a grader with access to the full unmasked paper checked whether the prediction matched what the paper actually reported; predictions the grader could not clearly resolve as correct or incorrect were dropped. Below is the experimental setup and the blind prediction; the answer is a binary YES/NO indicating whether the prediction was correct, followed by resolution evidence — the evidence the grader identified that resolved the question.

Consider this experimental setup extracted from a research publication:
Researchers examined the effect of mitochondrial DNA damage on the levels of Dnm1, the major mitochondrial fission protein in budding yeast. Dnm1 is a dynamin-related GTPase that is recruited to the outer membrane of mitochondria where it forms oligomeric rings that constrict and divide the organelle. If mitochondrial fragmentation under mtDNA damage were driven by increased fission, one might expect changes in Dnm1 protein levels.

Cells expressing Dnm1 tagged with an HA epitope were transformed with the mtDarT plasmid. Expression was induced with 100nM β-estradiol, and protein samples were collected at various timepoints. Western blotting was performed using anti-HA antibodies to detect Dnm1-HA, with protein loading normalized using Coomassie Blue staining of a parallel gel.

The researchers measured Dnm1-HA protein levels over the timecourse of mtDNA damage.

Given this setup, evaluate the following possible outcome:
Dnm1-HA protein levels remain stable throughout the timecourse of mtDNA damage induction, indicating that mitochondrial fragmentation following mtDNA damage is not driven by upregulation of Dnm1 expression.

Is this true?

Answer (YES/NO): YES